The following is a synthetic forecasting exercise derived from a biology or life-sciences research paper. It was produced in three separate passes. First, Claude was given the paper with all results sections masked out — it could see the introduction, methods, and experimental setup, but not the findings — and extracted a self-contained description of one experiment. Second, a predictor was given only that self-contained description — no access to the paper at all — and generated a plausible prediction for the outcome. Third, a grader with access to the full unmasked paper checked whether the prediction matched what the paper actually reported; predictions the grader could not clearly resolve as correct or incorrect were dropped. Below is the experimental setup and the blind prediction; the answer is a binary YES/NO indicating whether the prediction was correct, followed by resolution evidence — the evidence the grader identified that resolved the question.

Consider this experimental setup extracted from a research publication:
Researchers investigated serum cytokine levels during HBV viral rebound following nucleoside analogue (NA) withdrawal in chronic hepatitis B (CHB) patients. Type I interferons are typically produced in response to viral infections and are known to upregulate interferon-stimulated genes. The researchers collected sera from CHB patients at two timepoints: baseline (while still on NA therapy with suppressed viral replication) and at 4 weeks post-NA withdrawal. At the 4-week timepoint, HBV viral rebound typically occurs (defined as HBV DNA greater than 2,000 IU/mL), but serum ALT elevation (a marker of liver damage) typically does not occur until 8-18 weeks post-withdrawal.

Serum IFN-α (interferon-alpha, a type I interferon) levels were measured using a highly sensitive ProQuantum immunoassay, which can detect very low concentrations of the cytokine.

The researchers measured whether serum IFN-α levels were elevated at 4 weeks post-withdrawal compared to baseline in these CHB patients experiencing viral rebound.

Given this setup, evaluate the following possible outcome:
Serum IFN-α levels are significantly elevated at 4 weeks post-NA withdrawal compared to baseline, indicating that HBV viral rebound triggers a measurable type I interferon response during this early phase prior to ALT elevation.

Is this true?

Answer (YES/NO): NO